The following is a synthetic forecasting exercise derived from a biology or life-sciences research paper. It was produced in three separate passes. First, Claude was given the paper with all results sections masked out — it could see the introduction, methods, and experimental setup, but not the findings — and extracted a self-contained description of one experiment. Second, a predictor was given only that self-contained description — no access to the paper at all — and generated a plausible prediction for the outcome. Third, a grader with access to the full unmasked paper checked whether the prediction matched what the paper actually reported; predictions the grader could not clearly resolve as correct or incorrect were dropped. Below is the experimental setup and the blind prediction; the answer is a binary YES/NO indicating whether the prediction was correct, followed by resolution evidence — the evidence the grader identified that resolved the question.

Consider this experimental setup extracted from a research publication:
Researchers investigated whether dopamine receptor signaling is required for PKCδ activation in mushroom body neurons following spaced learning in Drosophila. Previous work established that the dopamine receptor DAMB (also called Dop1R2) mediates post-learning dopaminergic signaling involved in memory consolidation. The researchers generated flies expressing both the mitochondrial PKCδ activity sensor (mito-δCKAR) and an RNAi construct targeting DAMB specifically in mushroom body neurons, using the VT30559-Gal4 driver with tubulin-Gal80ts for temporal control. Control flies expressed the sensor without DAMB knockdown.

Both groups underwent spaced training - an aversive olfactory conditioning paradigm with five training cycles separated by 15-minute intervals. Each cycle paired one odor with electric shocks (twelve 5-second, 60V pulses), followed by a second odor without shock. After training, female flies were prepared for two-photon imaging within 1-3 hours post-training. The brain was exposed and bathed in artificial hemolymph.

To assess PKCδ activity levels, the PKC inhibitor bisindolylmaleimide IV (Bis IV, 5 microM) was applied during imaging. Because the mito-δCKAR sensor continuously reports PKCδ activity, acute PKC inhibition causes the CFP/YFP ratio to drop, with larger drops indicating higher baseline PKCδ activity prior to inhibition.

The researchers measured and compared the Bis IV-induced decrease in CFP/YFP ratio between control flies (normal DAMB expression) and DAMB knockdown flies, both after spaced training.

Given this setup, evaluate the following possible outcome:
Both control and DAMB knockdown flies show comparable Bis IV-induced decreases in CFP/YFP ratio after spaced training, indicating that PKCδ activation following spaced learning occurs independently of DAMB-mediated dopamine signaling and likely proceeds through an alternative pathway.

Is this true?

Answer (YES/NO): NO